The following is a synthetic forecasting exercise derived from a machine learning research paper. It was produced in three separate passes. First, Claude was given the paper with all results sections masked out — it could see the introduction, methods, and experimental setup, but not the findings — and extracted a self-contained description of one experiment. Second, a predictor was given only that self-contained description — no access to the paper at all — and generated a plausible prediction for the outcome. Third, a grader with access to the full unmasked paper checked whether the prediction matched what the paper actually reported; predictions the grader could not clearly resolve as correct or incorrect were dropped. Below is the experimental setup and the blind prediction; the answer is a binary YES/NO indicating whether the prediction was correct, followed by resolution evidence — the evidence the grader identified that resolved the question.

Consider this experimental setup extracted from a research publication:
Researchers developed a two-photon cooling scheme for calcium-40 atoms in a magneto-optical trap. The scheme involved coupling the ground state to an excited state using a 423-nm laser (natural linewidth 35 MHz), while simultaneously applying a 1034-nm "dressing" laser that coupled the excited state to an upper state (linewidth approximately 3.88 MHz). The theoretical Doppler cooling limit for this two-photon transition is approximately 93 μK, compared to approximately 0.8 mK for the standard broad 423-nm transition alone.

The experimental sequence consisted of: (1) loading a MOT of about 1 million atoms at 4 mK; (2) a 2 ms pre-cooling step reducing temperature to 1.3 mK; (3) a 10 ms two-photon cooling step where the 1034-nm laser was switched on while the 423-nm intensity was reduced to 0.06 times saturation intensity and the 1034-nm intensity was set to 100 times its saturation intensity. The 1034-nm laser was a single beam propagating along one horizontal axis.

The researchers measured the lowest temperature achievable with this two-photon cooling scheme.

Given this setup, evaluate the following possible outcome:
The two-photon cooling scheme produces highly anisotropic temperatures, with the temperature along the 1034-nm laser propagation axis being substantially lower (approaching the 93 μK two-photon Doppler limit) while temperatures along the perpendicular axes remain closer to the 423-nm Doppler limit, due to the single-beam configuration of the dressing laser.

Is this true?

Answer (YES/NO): NO